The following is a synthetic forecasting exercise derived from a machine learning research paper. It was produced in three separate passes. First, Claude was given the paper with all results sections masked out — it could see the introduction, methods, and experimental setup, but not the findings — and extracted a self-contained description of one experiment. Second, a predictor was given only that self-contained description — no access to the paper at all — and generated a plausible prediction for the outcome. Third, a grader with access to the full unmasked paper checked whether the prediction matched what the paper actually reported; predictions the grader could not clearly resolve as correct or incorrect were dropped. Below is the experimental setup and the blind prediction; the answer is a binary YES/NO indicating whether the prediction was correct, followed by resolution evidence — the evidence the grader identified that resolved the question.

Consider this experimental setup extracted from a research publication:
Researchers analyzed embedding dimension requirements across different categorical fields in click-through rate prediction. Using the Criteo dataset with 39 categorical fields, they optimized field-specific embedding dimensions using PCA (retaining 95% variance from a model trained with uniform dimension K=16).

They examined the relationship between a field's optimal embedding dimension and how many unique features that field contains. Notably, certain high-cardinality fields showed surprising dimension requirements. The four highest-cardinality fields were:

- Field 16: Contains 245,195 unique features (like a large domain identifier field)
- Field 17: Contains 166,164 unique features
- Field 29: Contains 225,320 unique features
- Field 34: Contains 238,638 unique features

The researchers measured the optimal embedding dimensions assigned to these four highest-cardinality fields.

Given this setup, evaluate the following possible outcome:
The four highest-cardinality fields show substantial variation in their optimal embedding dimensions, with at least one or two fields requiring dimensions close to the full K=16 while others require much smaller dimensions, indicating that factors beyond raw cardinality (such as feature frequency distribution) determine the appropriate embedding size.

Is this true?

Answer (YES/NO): NO